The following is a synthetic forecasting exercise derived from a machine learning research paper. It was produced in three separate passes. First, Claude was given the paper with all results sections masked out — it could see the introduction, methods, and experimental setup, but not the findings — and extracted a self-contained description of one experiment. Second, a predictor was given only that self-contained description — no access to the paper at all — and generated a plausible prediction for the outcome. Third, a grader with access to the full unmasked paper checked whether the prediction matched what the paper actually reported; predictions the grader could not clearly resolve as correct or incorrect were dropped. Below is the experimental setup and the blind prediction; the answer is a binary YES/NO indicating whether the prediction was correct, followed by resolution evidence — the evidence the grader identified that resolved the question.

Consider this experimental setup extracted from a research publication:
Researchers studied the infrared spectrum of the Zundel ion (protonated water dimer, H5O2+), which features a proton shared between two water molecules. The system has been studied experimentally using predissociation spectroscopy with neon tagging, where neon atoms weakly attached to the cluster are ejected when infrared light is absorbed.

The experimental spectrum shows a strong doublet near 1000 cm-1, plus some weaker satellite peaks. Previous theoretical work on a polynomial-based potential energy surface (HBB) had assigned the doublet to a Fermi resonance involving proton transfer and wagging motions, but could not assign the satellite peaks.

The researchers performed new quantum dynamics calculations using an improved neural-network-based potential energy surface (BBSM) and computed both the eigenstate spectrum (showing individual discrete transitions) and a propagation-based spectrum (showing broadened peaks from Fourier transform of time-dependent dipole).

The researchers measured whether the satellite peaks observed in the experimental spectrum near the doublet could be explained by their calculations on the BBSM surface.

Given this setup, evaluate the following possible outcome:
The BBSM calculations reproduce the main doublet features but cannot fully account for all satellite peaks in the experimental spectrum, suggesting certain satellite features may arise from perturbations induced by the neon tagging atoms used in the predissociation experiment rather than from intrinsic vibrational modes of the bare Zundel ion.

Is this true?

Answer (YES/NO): NO